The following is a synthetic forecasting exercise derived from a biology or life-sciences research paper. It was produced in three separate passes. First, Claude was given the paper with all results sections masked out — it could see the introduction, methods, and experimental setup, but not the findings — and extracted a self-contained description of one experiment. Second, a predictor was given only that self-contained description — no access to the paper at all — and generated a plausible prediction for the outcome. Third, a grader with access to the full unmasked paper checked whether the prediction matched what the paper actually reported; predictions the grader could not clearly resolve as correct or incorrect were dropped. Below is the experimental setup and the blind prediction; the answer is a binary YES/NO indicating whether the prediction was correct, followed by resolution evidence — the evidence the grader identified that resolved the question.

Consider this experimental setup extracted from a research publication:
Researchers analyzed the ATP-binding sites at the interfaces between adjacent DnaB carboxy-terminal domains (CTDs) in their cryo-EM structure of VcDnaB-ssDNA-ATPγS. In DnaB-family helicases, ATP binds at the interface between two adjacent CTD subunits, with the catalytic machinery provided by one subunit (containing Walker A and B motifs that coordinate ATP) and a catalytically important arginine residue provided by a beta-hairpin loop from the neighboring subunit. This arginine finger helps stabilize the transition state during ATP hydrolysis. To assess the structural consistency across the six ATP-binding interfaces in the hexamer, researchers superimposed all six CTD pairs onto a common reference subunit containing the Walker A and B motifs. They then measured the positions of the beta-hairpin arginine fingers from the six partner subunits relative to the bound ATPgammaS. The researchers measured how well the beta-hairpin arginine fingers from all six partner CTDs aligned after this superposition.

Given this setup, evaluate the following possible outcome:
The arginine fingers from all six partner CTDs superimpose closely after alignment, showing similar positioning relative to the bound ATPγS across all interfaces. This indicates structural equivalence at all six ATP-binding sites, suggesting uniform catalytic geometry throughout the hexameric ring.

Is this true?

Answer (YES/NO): NO